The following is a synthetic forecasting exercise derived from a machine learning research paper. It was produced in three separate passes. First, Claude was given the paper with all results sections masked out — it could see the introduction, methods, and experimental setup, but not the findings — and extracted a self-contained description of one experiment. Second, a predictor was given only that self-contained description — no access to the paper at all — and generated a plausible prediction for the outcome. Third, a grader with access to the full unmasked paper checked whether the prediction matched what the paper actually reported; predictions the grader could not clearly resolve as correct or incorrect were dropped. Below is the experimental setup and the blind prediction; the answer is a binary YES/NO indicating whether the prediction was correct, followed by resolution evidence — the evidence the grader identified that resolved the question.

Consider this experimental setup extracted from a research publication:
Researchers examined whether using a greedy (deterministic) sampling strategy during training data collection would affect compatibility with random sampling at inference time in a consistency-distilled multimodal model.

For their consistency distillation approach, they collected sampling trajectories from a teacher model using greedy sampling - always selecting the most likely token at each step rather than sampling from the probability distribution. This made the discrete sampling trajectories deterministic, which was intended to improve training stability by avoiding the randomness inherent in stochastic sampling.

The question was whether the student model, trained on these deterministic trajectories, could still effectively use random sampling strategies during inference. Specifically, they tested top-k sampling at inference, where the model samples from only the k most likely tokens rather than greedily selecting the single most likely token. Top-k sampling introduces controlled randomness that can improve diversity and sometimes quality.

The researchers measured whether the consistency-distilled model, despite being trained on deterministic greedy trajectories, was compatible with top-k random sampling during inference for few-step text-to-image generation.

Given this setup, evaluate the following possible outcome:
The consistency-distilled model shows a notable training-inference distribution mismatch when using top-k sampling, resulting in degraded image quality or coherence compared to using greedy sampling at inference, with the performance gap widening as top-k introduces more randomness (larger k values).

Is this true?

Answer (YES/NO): NO